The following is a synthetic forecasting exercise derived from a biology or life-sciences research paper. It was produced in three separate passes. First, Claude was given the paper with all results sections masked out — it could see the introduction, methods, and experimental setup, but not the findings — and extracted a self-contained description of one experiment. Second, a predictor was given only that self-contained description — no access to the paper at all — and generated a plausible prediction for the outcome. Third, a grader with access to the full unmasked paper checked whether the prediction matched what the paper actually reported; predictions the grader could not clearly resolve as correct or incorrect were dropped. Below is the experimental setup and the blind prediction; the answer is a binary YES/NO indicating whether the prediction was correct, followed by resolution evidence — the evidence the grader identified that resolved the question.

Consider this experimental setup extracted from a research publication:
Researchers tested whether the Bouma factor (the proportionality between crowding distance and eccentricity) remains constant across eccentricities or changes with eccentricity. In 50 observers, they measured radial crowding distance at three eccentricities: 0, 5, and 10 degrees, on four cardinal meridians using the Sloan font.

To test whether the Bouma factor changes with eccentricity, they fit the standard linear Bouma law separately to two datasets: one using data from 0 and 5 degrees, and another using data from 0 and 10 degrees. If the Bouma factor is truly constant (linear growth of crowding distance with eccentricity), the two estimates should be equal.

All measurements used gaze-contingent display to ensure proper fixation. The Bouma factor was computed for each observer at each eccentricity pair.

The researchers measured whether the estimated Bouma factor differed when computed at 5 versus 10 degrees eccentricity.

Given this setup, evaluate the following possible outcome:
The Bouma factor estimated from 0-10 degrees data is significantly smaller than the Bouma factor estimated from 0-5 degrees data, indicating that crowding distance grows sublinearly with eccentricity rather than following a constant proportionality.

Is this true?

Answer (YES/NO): NO